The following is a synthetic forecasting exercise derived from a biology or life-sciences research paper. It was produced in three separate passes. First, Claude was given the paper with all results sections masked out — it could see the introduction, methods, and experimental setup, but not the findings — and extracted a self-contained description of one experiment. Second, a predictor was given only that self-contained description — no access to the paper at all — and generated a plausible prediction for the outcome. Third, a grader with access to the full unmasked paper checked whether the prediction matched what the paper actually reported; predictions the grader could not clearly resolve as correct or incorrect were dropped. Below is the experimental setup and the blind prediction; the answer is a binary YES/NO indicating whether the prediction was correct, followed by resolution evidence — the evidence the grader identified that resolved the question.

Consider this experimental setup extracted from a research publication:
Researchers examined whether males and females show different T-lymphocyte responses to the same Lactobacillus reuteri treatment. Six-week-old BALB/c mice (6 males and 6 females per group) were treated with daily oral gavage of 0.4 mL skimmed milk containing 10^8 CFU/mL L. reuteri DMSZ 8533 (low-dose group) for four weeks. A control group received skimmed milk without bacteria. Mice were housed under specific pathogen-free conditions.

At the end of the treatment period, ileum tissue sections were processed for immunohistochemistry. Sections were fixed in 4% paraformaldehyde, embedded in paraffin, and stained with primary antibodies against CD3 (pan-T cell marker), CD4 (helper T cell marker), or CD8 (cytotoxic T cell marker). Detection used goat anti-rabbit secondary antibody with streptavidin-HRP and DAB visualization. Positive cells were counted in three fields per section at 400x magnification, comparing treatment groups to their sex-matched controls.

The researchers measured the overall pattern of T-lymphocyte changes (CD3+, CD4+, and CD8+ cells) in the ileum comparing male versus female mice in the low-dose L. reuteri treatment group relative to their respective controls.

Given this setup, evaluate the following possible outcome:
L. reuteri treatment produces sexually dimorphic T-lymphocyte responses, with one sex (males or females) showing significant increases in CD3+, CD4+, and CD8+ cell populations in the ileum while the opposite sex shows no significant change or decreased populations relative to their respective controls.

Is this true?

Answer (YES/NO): NO